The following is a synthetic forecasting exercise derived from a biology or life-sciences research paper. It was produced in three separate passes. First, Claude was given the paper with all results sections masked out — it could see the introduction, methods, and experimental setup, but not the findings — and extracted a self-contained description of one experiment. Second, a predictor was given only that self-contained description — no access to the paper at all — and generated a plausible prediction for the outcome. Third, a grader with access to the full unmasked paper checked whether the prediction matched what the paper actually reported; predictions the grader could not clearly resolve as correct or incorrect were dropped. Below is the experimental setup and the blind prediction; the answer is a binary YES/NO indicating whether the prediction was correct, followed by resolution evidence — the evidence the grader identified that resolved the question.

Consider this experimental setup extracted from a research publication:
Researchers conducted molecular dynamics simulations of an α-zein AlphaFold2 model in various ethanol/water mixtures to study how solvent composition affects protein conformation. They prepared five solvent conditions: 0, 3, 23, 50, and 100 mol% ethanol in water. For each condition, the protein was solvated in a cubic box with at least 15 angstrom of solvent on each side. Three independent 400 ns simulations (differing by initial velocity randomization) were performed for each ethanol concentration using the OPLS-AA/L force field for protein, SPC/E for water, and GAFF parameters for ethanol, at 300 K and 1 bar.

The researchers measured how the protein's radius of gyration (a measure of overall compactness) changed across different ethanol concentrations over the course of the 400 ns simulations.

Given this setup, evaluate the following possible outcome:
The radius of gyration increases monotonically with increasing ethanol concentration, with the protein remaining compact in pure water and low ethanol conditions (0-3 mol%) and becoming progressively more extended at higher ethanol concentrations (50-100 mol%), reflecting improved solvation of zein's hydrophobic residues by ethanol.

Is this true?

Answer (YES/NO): YES